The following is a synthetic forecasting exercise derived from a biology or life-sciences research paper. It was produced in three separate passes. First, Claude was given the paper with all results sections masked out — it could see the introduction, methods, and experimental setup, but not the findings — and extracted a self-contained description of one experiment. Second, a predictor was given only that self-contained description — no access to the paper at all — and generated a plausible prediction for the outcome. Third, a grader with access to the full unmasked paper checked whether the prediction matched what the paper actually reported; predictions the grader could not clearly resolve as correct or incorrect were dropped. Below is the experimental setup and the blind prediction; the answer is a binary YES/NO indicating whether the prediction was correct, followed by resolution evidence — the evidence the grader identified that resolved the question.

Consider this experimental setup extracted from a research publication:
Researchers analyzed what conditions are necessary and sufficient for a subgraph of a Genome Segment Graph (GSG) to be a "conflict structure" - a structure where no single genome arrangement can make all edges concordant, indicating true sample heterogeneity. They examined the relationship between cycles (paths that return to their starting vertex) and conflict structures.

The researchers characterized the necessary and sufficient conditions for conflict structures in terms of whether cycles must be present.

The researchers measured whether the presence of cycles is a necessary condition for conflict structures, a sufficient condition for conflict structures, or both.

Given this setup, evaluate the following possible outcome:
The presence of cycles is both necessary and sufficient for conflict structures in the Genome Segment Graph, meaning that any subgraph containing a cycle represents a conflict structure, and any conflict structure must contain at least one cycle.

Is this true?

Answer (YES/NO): NO